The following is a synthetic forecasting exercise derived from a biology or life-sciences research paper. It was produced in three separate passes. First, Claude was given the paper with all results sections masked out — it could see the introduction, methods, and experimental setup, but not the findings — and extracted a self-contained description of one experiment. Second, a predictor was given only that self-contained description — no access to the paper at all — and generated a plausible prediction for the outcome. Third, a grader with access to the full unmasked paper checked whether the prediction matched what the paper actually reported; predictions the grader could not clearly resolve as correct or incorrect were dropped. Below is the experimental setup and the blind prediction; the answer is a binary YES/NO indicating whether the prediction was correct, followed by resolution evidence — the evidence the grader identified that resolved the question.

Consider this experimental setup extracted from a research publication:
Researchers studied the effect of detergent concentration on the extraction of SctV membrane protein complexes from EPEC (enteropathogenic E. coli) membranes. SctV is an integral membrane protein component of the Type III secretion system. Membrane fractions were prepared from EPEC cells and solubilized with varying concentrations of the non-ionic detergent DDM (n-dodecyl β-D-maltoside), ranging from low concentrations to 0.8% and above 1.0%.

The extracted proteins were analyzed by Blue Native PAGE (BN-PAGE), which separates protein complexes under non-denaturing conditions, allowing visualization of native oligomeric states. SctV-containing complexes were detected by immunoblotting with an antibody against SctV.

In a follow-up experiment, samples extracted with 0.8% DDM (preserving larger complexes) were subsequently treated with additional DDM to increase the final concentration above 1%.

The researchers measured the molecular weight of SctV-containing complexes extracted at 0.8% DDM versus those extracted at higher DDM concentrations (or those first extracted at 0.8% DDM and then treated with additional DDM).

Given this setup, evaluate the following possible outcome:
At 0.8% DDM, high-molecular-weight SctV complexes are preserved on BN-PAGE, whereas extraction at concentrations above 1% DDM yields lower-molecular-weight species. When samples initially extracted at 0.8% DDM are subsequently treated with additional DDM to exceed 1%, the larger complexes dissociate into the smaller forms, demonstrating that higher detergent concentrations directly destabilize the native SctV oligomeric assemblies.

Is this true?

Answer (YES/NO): NO